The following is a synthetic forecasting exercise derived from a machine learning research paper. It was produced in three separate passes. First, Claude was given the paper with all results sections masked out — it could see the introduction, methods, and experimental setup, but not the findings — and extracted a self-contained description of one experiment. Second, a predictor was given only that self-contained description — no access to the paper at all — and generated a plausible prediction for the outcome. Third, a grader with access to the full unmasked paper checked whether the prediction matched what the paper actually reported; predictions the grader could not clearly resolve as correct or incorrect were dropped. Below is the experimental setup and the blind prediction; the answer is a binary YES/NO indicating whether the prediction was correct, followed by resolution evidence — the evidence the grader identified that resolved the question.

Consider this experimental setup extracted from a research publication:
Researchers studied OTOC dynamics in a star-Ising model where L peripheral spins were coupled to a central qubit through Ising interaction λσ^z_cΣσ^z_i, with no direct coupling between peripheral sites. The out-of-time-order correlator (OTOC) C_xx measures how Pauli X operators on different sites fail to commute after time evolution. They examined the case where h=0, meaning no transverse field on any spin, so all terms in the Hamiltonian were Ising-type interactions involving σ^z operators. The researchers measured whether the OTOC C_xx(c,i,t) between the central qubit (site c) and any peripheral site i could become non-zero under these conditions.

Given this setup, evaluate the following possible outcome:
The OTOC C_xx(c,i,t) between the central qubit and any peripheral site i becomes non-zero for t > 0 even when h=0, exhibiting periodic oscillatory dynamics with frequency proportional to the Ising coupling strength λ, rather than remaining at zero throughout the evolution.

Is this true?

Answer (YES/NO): YES